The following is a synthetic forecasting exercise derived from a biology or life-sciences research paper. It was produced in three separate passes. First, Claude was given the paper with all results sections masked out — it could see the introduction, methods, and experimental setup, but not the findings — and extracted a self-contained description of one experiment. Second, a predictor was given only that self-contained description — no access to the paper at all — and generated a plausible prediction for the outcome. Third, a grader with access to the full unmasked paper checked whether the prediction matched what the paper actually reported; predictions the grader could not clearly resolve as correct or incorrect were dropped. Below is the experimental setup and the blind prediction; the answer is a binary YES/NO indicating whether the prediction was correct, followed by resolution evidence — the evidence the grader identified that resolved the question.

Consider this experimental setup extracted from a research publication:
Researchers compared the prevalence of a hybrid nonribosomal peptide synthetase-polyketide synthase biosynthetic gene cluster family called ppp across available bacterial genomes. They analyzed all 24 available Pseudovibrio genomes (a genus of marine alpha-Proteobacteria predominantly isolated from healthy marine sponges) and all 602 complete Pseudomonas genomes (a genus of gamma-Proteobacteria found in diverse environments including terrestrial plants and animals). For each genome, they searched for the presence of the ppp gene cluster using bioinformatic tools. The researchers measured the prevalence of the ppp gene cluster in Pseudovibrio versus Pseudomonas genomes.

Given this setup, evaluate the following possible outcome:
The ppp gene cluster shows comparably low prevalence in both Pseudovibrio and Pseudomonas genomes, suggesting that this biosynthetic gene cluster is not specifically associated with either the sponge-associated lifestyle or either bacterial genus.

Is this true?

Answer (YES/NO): NO